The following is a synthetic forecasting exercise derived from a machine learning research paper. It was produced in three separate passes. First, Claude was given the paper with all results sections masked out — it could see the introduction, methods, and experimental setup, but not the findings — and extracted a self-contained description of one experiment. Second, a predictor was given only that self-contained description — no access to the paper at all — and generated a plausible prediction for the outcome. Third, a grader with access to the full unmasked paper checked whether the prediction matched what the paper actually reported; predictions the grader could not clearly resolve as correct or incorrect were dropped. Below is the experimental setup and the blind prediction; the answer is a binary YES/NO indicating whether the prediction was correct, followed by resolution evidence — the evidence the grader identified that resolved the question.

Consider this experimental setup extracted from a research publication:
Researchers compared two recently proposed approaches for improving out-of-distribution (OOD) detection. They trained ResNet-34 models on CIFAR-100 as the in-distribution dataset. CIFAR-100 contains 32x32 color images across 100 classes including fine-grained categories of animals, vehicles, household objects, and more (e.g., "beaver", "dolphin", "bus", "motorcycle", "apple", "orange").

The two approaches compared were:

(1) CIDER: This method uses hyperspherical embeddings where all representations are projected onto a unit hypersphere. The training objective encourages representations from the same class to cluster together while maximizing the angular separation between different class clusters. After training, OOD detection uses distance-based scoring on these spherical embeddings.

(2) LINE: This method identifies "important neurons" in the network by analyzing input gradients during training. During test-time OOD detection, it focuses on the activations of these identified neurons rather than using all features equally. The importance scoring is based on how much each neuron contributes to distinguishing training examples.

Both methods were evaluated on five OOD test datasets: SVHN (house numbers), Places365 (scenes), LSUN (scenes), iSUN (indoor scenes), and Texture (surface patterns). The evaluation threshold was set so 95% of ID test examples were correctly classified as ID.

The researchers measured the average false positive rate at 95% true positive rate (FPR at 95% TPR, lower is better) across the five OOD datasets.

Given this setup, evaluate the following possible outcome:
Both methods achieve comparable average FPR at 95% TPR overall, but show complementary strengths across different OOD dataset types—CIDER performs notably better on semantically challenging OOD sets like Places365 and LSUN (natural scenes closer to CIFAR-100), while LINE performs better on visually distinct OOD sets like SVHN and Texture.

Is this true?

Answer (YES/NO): NO